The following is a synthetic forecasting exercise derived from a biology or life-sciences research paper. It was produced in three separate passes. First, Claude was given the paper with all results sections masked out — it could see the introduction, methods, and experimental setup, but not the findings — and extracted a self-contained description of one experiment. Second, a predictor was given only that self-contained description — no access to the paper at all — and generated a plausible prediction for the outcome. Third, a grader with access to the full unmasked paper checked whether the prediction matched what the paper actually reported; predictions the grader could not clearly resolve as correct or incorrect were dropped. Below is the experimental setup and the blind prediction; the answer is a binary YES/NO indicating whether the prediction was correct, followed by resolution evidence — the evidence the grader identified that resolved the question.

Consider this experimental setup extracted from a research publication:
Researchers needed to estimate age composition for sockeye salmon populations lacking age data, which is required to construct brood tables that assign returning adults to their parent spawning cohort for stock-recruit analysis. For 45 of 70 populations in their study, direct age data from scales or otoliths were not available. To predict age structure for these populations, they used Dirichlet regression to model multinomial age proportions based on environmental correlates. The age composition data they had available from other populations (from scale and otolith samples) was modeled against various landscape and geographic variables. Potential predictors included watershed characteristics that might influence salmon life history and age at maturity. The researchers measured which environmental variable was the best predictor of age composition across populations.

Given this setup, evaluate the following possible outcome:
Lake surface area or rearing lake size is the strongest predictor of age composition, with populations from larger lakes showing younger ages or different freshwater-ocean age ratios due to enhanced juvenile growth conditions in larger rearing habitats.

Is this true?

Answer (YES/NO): NO